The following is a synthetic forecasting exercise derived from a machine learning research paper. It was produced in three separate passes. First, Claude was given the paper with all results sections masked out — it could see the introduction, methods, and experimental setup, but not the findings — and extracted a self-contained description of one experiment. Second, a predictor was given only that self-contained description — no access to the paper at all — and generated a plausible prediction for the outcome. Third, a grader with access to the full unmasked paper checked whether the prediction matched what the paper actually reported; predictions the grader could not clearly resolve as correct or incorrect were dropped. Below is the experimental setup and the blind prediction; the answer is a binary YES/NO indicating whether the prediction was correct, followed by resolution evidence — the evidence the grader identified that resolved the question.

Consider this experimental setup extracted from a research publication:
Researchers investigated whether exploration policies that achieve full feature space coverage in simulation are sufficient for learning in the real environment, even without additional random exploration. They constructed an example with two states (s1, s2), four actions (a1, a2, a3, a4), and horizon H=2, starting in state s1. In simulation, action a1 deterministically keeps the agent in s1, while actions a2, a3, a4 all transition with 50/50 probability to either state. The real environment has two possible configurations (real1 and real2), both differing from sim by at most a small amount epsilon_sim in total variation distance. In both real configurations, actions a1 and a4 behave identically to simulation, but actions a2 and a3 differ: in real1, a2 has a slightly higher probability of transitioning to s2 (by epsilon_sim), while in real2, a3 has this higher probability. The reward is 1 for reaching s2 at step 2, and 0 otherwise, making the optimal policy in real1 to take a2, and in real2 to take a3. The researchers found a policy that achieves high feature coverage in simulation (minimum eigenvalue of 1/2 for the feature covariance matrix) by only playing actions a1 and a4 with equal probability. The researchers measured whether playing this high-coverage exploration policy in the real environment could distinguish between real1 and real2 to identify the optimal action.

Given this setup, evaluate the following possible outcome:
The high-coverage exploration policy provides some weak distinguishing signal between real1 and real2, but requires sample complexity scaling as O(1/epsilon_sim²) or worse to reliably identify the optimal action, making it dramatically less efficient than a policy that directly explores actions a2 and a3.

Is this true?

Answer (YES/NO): NO